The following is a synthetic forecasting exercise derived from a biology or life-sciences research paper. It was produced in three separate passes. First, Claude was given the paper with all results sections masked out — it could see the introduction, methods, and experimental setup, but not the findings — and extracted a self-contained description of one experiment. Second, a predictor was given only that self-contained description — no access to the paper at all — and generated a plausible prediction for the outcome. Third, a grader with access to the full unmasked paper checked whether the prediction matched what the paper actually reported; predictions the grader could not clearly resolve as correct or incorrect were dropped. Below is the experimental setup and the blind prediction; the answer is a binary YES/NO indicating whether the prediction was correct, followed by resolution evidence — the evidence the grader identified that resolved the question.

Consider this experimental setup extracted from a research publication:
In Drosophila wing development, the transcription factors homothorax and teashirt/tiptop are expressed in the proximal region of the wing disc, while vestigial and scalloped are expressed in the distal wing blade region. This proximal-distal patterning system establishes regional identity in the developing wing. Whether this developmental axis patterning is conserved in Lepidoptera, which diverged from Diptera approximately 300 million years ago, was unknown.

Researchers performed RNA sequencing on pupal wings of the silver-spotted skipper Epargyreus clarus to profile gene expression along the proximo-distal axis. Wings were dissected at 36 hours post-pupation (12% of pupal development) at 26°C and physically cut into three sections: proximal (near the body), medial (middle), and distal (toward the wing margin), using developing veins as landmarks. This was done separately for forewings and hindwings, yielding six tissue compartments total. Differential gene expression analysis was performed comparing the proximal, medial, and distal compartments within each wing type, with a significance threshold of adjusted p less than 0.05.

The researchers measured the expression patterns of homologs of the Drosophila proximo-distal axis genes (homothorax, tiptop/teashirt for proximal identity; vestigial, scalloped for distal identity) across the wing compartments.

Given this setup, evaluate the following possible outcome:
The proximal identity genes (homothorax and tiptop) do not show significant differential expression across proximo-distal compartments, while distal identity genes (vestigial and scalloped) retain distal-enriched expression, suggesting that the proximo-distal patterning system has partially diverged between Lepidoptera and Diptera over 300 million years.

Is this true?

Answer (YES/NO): NO